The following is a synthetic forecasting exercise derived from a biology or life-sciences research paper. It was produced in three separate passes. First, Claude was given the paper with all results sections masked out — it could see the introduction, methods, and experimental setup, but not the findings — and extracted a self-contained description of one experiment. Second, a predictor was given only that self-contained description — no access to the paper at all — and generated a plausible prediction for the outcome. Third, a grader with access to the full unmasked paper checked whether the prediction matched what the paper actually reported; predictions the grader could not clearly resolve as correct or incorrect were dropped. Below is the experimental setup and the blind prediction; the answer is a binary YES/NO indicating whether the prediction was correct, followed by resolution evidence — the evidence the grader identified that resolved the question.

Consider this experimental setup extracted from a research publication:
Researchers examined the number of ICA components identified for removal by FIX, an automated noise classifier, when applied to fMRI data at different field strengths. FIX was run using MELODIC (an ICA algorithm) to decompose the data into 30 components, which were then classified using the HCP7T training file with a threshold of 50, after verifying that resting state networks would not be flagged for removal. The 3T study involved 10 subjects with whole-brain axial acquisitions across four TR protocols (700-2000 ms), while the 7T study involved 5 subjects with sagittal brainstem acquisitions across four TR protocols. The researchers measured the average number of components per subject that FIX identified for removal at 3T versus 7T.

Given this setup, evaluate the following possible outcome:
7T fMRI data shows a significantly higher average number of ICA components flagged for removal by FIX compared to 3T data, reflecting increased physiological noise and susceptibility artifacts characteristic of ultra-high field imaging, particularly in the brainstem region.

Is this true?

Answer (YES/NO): NO